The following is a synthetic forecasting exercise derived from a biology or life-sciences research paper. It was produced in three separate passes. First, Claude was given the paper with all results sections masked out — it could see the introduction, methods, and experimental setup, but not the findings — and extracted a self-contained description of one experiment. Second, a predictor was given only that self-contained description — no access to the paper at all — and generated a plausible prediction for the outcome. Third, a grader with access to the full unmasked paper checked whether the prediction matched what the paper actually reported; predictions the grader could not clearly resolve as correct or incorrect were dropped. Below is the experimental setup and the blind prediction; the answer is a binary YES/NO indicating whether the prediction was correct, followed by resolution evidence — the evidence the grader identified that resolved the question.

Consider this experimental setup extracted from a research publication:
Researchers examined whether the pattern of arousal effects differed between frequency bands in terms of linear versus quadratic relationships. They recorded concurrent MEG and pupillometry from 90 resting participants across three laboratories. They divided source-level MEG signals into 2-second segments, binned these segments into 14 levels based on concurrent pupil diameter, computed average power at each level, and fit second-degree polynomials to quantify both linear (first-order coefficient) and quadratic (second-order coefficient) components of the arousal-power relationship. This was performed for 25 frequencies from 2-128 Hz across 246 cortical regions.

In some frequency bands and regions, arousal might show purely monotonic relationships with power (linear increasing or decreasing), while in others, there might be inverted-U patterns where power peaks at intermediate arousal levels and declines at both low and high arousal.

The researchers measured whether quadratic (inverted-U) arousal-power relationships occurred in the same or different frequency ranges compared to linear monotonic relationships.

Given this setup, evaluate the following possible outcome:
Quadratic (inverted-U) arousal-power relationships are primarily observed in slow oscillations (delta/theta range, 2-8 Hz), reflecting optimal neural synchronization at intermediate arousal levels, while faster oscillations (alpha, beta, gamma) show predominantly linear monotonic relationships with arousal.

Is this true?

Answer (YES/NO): NO